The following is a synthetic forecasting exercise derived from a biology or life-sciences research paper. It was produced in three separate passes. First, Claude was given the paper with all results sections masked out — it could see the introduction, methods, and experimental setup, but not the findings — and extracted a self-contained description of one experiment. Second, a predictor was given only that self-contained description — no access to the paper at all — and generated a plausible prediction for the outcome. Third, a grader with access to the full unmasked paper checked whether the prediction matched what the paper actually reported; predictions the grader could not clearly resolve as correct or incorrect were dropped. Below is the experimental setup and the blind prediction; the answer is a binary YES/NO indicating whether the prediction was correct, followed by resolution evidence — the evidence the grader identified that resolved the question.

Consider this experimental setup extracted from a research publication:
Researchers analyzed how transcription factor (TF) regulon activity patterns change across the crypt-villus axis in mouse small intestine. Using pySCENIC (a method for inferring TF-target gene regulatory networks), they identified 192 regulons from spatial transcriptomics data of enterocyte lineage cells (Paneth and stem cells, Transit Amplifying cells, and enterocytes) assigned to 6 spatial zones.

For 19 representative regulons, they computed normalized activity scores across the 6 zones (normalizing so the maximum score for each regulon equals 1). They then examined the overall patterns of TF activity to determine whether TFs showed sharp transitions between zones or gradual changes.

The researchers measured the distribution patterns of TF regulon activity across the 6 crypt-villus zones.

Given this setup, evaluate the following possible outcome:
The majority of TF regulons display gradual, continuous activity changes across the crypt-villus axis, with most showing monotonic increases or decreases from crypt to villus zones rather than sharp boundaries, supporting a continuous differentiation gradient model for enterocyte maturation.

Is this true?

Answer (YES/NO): NO